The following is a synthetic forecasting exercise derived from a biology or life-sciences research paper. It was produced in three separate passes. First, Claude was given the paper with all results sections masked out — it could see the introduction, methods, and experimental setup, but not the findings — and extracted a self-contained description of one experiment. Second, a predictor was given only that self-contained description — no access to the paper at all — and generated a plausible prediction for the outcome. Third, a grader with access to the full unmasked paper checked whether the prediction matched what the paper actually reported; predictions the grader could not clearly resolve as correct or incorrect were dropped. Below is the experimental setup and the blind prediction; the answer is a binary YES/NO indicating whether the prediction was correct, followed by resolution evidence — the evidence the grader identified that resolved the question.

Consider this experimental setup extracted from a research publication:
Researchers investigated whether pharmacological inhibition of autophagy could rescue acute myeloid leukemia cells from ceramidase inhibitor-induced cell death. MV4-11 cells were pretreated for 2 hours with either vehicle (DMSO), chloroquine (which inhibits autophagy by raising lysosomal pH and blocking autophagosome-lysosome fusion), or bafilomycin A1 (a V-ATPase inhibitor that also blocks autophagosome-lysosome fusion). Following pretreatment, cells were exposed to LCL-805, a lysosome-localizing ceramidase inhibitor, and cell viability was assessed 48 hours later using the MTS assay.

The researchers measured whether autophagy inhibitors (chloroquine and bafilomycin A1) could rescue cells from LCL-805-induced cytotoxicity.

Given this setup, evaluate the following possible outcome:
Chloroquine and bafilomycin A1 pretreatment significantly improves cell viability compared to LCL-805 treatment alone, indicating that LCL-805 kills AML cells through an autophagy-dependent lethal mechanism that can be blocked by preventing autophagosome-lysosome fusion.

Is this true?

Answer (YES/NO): NO